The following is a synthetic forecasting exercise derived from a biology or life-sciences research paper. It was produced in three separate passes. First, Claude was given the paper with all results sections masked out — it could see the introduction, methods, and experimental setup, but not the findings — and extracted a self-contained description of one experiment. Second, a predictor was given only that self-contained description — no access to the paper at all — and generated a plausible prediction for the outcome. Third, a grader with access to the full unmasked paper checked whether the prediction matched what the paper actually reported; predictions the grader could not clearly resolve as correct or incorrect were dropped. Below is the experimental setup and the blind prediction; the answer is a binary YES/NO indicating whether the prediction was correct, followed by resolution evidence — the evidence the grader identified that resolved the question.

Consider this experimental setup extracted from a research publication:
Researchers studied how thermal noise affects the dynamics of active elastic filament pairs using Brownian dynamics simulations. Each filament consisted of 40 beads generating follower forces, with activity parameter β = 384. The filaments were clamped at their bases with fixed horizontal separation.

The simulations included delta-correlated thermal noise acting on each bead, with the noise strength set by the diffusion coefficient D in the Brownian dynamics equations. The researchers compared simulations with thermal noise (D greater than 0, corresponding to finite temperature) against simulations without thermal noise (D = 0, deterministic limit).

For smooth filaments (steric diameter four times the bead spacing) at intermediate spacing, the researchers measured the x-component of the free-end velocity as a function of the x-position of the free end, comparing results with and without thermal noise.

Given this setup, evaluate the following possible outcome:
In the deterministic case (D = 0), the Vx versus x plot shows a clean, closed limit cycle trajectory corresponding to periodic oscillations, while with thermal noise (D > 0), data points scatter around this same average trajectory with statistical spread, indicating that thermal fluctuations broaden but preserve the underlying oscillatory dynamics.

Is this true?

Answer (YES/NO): YES